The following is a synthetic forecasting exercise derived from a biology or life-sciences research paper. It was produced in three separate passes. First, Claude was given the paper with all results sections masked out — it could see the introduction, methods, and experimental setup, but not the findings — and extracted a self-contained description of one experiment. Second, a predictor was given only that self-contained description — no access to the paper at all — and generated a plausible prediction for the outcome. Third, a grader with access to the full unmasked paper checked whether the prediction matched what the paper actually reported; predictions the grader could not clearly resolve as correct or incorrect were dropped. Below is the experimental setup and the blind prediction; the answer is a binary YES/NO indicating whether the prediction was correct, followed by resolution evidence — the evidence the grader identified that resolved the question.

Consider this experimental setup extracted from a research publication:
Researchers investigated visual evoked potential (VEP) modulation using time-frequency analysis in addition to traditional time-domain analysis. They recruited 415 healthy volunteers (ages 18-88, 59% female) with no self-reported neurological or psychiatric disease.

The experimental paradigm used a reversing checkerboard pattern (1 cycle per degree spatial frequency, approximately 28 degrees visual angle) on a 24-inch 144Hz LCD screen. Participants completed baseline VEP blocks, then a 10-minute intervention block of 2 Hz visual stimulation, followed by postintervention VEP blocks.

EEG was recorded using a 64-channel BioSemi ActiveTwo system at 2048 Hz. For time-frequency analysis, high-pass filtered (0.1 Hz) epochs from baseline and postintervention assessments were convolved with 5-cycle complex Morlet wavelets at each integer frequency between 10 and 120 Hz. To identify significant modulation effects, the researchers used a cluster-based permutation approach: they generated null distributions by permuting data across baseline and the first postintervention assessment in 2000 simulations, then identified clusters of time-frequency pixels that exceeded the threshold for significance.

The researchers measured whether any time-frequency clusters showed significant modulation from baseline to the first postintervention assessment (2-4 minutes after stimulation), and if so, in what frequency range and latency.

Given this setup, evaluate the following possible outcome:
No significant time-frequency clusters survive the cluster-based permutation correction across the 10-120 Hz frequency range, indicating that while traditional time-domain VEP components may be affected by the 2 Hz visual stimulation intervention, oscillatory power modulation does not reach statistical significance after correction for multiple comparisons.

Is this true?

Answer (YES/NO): NO